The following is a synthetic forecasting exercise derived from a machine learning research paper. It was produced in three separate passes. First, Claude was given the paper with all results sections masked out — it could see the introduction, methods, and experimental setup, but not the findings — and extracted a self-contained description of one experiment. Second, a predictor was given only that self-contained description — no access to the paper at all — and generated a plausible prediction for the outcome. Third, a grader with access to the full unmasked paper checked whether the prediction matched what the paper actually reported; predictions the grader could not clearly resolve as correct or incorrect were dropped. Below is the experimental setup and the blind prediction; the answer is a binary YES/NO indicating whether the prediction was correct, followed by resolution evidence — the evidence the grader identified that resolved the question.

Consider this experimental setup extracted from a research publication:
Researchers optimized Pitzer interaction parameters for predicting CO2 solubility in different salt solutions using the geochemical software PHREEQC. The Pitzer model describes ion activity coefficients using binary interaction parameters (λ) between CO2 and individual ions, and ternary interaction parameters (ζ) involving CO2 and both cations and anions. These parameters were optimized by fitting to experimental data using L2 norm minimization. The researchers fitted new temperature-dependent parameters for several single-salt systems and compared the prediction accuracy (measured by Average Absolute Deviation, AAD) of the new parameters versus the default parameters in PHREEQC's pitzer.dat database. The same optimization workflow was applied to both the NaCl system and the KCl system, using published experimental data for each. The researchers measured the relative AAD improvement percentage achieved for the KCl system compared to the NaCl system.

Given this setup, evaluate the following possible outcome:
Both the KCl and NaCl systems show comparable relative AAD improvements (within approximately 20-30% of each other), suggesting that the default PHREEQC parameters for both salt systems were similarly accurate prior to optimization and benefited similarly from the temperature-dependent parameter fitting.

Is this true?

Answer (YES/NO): NO